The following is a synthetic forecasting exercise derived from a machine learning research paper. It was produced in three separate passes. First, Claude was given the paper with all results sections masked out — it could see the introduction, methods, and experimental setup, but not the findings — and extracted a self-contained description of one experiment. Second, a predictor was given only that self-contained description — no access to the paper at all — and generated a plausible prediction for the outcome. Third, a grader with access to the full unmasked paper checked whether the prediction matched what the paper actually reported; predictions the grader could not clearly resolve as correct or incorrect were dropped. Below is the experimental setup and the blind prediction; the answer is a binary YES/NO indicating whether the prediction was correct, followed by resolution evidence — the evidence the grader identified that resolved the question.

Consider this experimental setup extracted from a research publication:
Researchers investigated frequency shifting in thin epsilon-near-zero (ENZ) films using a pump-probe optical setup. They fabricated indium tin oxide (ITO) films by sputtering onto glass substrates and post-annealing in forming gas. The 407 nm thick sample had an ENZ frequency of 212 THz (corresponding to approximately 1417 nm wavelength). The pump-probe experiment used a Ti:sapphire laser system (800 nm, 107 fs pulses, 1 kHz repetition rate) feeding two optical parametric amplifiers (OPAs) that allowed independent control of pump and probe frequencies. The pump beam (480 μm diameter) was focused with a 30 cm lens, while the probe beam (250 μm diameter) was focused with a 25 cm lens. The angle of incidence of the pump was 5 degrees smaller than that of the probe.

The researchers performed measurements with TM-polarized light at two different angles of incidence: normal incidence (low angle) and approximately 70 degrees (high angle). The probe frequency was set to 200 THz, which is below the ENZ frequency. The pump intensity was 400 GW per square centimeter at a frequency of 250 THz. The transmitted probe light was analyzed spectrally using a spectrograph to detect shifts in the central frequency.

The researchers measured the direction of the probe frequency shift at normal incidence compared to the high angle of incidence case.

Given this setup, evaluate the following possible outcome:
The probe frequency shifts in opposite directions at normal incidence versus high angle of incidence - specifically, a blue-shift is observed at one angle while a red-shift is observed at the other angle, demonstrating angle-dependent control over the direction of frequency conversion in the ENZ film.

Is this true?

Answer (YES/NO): YES